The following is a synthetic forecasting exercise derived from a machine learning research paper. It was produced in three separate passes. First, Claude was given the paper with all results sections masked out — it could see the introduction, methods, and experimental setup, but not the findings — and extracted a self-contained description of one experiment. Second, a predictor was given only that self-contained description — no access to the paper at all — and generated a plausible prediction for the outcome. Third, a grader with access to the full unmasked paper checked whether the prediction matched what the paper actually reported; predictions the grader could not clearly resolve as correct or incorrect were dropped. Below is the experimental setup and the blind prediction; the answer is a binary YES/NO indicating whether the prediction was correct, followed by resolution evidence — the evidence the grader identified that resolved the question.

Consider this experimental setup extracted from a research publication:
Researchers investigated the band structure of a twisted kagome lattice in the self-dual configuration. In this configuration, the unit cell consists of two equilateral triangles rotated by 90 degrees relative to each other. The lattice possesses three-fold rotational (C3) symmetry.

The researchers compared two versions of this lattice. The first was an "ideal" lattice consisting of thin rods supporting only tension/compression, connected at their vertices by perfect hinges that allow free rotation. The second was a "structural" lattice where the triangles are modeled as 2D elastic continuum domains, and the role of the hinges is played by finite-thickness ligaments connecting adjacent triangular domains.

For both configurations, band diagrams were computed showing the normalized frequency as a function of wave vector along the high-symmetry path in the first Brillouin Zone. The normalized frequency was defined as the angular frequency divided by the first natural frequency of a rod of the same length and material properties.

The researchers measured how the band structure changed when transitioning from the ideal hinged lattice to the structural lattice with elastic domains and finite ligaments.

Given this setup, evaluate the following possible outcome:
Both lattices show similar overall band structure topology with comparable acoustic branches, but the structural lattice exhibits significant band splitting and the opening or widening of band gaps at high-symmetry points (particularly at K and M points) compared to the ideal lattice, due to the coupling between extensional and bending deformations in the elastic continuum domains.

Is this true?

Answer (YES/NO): NO